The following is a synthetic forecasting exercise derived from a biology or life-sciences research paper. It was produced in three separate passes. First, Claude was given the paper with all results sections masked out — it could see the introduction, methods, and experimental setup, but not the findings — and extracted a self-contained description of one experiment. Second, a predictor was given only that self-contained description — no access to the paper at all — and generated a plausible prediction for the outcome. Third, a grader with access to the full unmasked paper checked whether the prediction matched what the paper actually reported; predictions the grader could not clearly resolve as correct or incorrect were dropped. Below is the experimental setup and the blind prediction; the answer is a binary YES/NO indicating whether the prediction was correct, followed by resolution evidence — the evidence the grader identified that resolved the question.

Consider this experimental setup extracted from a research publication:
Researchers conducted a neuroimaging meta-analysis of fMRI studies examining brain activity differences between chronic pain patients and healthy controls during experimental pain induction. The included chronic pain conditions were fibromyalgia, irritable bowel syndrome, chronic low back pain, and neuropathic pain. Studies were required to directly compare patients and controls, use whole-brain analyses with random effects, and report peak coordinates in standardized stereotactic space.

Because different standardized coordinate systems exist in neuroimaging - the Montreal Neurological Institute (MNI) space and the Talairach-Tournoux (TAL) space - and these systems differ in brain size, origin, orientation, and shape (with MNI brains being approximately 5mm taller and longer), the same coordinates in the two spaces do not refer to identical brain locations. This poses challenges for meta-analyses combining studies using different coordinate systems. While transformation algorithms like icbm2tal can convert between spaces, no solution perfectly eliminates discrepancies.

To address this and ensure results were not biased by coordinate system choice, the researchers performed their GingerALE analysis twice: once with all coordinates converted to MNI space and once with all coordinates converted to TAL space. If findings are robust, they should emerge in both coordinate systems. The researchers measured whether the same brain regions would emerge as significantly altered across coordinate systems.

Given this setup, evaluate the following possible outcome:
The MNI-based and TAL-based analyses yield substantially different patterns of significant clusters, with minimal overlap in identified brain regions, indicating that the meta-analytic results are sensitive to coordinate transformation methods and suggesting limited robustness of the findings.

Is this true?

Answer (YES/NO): NO